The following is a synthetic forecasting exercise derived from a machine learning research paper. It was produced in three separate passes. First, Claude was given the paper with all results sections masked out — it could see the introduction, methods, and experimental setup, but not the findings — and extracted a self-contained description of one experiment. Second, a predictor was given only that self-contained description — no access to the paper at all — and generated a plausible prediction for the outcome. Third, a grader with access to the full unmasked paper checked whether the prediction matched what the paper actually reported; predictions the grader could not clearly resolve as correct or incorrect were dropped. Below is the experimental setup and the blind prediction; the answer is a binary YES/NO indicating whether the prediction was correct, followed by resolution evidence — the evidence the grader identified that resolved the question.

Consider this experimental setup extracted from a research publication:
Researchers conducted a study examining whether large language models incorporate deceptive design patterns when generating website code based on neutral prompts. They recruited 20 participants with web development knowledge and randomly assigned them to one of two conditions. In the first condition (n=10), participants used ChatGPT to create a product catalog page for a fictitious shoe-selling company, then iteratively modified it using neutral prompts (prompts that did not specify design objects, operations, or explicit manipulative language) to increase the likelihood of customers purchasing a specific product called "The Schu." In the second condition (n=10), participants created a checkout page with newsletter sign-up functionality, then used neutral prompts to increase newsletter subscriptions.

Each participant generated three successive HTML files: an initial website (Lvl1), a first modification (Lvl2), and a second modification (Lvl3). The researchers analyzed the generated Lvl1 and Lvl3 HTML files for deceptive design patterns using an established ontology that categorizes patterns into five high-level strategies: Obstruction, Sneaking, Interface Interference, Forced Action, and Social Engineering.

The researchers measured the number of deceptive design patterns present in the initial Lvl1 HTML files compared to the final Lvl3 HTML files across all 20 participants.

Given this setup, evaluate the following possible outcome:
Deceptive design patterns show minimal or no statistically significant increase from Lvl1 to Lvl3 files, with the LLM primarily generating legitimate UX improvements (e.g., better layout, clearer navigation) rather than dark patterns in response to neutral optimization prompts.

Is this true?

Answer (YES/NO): NO